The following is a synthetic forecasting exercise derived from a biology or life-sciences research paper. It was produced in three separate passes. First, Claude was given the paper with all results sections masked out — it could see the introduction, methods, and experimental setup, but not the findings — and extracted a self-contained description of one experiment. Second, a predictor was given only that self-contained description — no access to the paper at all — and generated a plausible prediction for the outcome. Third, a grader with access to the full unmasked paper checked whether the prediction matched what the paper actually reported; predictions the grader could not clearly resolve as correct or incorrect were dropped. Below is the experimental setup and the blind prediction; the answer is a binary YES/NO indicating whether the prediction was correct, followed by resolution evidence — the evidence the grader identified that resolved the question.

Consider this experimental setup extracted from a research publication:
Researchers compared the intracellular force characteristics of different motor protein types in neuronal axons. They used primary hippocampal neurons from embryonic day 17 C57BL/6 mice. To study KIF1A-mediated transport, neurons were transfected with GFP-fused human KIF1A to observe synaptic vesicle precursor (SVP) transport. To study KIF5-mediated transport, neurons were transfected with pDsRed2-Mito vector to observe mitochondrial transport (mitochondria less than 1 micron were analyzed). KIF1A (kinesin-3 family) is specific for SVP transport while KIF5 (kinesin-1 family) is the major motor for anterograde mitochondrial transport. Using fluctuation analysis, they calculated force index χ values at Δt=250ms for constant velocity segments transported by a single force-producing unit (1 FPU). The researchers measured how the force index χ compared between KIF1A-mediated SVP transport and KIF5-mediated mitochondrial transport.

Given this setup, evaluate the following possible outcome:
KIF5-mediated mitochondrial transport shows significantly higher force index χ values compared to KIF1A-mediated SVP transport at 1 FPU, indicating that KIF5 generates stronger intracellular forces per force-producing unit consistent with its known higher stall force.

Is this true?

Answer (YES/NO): YES